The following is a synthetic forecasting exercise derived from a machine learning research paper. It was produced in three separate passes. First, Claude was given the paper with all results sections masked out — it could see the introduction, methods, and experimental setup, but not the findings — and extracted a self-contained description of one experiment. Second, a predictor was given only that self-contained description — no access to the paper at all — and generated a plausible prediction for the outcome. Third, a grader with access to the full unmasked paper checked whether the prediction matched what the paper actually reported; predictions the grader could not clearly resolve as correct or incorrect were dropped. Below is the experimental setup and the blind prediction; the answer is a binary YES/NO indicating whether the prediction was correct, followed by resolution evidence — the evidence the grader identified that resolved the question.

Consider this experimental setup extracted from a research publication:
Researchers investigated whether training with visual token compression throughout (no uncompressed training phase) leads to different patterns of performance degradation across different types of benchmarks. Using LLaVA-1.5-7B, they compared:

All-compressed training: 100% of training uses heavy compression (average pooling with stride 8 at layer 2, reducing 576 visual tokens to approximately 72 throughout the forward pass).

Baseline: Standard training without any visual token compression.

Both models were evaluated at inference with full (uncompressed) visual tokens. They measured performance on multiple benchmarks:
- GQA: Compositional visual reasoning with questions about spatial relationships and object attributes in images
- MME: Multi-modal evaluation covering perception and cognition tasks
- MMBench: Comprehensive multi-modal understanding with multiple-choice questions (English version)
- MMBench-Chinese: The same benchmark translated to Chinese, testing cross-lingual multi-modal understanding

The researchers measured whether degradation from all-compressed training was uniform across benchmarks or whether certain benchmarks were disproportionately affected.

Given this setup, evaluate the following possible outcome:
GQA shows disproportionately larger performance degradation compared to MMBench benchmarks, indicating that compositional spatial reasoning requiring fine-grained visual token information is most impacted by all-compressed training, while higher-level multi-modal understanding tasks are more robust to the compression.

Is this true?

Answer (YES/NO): NO